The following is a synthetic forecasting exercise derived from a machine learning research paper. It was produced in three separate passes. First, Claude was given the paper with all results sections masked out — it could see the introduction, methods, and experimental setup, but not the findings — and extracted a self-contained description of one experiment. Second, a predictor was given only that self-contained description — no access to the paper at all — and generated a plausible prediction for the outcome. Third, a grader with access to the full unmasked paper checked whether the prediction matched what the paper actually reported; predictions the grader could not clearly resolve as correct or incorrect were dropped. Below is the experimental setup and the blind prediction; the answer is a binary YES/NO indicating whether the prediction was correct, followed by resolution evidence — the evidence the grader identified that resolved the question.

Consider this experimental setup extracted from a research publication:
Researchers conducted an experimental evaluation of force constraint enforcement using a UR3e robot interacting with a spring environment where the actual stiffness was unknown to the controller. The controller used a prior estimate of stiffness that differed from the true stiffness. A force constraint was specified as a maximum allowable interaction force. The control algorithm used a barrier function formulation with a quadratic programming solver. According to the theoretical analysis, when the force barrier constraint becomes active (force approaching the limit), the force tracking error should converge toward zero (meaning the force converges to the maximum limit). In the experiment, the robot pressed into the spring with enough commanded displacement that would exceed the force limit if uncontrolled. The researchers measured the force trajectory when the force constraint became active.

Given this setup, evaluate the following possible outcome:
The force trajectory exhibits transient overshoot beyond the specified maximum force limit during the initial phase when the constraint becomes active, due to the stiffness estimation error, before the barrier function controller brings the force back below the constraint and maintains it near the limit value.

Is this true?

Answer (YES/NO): NO